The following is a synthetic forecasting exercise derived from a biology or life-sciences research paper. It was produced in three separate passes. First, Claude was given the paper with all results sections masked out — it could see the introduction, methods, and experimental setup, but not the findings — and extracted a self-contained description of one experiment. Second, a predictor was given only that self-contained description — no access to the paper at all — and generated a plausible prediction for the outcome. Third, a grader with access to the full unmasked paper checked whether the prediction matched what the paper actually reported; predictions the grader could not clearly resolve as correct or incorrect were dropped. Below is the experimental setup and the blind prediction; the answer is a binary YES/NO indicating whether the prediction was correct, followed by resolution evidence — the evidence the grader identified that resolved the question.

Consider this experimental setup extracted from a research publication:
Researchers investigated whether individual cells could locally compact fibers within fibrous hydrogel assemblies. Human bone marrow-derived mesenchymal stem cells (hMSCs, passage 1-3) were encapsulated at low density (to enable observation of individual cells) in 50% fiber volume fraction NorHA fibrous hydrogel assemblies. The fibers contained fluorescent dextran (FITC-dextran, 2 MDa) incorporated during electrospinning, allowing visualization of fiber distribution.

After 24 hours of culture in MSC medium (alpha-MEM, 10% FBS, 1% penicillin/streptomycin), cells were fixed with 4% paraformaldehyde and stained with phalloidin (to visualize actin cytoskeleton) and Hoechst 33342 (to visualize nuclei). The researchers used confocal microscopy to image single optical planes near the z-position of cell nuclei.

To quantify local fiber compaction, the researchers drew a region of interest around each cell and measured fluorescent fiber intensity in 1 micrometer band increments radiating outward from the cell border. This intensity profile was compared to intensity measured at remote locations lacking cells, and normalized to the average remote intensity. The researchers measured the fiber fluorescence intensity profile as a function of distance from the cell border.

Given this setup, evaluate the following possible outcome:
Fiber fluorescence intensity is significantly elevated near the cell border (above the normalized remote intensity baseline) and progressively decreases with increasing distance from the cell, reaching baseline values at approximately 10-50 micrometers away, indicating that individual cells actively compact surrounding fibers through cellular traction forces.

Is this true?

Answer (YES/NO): YES